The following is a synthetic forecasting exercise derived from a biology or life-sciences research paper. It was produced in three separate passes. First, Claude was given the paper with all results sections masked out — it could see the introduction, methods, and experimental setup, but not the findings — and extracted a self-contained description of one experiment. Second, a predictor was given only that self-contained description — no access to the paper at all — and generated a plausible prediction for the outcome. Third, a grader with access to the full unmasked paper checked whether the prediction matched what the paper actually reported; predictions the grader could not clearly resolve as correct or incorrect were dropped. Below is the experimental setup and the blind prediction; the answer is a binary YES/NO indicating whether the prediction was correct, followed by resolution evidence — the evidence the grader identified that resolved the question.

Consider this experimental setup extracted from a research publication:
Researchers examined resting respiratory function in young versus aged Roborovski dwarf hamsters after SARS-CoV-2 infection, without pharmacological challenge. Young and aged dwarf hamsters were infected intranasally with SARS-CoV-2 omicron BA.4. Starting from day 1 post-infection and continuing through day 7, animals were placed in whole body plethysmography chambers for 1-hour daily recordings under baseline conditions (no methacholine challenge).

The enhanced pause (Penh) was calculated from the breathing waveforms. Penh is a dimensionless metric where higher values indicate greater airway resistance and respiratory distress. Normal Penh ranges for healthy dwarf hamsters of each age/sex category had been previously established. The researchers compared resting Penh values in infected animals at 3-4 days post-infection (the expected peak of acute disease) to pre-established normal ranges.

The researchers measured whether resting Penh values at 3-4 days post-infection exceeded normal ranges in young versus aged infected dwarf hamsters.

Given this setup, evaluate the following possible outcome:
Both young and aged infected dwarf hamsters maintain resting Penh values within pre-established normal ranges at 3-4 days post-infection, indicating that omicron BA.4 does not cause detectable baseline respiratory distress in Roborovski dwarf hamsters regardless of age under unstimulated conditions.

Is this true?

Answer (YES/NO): NO